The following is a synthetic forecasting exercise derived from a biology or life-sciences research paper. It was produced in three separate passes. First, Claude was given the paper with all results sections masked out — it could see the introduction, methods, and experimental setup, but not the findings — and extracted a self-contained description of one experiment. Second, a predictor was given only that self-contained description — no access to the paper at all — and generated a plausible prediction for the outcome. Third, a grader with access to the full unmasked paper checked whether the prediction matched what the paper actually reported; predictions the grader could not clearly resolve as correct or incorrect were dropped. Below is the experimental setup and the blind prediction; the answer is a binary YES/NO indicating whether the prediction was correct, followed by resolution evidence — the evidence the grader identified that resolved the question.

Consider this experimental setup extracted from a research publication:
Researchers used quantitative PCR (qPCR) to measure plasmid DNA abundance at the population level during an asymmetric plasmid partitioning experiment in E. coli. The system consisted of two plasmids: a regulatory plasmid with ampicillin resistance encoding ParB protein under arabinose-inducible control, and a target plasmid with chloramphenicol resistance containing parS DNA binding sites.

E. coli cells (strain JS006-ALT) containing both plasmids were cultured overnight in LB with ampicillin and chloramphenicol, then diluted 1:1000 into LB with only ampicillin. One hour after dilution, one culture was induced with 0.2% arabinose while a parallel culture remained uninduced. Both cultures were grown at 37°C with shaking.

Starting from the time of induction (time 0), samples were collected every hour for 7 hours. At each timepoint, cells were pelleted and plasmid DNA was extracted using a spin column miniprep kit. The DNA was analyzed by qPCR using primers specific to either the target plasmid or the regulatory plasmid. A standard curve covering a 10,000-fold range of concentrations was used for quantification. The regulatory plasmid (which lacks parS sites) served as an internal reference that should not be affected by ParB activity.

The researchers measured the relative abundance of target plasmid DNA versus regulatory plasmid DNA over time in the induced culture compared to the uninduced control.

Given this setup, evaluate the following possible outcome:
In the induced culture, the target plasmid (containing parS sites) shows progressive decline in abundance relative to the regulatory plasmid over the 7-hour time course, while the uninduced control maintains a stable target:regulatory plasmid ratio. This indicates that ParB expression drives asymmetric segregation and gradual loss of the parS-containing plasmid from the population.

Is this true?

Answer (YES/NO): YES